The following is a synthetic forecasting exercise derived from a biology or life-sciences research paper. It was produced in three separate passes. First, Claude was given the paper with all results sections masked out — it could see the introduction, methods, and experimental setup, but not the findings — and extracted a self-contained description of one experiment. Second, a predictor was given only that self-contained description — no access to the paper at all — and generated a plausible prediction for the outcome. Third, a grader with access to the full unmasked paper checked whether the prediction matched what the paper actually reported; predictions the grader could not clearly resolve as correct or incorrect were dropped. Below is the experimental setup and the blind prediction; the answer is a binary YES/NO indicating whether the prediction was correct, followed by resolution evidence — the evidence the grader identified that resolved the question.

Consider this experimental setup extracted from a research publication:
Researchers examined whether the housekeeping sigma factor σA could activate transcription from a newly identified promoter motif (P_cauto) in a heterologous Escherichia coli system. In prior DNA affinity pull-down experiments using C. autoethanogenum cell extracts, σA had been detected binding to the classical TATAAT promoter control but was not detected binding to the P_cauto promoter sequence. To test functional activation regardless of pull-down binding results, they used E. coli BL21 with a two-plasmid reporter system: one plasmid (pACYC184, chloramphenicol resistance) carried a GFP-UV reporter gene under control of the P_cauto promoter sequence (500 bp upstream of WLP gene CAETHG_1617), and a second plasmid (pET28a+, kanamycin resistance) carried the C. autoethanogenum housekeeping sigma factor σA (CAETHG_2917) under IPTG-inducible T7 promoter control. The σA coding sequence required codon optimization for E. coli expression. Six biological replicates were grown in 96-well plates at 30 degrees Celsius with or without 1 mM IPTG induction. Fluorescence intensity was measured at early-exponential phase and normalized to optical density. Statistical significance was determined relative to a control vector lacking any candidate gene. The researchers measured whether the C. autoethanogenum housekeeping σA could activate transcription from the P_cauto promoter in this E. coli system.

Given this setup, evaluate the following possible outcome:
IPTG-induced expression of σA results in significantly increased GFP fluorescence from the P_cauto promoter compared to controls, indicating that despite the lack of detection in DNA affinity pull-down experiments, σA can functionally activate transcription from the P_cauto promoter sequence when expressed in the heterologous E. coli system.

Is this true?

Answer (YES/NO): YES